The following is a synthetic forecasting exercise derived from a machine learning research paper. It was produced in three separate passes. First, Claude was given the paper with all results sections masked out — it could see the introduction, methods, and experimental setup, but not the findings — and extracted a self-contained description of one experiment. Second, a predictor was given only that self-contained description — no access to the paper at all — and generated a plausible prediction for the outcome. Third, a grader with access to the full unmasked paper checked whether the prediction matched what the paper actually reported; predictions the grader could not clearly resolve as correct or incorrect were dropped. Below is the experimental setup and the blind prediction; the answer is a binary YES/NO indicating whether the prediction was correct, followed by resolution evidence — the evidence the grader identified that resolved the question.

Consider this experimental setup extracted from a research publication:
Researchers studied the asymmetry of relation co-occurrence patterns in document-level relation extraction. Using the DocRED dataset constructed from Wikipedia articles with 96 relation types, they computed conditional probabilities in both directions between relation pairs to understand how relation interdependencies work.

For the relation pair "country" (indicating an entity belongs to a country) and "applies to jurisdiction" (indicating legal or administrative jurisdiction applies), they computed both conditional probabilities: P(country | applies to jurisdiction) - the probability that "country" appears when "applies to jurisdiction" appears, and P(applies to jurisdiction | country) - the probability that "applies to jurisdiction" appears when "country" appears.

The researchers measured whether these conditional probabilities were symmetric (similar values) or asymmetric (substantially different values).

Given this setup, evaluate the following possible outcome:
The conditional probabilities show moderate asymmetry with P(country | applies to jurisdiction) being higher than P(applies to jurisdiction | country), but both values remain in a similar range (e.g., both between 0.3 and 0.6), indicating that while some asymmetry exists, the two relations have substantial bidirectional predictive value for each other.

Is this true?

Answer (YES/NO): NO